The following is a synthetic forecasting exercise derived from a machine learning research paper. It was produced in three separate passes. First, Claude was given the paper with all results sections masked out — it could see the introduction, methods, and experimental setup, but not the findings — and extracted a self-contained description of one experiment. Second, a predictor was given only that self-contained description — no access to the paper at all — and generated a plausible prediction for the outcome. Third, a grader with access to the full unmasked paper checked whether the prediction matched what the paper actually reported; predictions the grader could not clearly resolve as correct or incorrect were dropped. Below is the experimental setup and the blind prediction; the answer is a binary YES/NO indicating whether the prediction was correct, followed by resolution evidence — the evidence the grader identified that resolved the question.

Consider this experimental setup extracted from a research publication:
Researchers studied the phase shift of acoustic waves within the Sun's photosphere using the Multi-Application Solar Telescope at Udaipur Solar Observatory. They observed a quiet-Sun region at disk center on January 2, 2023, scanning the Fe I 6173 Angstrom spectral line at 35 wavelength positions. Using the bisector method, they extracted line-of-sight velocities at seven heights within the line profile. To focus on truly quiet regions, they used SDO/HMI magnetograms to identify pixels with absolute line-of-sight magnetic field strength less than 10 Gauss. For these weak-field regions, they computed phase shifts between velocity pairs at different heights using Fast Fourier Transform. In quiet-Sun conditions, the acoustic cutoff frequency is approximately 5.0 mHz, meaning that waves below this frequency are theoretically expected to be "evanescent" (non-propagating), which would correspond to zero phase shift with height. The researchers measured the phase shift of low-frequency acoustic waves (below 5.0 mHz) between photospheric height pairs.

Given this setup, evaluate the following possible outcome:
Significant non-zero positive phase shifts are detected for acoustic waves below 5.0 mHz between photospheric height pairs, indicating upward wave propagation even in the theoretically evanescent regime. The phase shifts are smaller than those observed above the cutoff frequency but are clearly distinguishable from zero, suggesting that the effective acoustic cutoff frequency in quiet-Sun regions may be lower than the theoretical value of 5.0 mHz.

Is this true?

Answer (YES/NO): NO